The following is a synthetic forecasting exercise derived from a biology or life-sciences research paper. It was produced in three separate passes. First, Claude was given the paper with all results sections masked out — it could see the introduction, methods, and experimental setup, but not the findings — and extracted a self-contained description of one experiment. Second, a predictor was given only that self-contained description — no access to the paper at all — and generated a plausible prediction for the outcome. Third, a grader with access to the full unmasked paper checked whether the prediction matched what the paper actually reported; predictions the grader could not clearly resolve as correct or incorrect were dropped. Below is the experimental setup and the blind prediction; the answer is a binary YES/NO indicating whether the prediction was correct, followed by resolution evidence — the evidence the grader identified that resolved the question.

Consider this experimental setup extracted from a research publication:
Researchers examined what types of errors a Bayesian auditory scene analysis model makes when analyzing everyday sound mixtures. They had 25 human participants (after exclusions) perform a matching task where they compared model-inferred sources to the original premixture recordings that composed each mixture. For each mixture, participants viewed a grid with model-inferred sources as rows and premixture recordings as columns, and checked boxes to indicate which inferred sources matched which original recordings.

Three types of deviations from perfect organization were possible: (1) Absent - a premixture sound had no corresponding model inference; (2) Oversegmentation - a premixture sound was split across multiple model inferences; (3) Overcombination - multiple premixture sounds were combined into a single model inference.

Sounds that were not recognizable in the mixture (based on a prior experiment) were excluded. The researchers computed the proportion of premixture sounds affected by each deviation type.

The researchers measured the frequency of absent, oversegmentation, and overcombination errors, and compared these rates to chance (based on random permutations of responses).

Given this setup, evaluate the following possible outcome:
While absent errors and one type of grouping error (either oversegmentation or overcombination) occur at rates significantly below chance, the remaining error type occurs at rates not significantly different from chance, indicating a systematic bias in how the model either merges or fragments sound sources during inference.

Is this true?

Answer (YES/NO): NO